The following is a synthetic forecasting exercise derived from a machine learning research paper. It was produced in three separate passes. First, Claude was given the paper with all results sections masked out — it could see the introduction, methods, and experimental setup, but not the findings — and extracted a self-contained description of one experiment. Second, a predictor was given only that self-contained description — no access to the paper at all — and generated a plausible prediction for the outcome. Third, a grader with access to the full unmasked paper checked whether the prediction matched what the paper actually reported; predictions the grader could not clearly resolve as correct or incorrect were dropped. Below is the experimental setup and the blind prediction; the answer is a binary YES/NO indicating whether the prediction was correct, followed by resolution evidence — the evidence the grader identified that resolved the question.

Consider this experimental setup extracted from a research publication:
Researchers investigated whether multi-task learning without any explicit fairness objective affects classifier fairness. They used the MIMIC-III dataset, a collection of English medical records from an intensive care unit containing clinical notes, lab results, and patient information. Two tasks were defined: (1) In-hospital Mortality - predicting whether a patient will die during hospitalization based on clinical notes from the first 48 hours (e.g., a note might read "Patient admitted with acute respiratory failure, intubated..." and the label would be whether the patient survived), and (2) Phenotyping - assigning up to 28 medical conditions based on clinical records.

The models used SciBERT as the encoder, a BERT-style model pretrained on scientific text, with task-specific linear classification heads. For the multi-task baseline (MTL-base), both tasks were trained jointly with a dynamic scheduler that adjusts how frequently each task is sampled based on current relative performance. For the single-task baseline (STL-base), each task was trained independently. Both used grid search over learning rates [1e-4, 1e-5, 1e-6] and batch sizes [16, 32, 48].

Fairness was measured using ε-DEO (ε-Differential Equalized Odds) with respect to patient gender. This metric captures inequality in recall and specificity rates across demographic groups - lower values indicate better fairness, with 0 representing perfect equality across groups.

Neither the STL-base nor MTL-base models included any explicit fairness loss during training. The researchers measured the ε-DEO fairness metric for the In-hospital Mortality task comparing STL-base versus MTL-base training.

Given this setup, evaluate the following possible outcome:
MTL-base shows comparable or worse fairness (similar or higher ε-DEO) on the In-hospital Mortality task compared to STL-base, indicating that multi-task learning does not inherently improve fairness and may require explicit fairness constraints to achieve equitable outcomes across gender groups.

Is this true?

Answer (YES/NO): NO